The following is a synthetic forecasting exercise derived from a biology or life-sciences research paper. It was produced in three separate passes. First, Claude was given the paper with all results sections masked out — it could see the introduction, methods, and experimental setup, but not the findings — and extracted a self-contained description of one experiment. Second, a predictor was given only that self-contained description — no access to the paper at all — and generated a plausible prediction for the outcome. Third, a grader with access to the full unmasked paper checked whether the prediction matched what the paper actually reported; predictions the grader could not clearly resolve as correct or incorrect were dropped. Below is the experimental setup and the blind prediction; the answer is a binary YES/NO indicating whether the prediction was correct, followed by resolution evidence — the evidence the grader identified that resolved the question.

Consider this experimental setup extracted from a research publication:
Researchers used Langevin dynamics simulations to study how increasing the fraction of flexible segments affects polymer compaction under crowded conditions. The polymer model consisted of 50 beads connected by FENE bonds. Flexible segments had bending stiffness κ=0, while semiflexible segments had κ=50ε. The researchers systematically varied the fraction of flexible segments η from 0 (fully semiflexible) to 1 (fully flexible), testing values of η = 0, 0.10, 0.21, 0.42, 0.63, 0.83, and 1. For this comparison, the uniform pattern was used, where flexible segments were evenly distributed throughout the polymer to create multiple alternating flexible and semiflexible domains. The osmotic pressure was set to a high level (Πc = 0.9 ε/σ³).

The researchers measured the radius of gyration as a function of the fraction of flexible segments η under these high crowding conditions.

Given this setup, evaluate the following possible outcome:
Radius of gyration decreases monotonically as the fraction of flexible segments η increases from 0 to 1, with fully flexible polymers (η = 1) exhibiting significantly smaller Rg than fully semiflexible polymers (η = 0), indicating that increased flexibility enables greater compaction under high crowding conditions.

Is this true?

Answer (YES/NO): NO